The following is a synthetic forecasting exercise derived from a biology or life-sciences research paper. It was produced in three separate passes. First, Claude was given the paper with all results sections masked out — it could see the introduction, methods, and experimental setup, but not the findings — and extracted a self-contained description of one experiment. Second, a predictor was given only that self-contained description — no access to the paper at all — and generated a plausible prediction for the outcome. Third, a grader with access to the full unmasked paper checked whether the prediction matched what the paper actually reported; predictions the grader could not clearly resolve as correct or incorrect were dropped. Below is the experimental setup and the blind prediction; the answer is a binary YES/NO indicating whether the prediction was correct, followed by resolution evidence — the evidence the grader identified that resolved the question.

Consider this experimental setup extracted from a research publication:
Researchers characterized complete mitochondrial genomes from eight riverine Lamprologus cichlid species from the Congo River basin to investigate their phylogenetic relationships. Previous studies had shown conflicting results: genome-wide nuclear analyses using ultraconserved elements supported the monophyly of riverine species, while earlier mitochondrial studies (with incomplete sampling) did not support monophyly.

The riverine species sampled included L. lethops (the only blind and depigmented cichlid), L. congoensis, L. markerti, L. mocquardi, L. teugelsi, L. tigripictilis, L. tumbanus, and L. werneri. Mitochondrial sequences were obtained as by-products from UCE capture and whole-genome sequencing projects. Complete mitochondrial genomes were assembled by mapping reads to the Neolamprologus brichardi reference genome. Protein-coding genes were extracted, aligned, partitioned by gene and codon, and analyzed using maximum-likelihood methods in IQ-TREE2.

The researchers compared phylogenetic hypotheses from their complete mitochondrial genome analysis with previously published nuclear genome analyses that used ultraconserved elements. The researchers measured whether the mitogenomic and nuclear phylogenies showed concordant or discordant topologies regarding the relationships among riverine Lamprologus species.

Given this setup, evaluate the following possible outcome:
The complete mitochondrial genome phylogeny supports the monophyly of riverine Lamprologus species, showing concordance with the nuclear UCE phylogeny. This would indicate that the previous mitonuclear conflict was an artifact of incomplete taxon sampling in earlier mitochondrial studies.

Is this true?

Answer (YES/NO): NO